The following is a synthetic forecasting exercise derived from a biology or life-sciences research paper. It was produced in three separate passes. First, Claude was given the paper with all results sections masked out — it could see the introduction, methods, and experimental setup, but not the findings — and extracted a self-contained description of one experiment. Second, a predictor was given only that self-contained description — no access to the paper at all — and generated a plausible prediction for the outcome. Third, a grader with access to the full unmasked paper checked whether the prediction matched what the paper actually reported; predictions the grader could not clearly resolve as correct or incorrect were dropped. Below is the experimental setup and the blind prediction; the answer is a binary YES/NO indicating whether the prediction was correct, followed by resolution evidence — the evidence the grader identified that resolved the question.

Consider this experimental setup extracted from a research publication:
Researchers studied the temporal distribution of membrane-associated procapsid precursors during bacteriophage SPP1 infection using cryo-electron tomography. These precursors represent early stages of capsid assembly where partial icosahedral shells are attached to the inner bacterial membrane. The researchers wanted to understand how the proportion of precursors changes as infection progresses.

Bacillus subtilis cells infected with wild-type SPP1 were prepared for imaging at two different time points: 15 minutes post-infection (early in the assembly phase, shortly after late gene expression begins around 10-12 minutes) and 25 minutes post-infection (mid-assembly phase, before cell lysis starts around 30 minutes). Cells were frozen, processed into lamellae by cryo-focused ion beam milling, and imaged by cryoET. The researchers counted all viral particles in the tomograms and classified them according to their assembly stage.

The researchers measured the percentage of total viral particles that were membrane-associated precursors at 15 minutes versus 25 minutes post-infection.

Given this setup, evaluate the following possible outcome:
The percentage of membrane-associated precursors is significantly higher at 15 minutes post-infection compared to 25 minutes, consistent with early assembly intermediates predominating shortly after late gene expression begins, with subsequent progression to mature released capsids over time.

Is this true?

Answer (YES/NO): YES